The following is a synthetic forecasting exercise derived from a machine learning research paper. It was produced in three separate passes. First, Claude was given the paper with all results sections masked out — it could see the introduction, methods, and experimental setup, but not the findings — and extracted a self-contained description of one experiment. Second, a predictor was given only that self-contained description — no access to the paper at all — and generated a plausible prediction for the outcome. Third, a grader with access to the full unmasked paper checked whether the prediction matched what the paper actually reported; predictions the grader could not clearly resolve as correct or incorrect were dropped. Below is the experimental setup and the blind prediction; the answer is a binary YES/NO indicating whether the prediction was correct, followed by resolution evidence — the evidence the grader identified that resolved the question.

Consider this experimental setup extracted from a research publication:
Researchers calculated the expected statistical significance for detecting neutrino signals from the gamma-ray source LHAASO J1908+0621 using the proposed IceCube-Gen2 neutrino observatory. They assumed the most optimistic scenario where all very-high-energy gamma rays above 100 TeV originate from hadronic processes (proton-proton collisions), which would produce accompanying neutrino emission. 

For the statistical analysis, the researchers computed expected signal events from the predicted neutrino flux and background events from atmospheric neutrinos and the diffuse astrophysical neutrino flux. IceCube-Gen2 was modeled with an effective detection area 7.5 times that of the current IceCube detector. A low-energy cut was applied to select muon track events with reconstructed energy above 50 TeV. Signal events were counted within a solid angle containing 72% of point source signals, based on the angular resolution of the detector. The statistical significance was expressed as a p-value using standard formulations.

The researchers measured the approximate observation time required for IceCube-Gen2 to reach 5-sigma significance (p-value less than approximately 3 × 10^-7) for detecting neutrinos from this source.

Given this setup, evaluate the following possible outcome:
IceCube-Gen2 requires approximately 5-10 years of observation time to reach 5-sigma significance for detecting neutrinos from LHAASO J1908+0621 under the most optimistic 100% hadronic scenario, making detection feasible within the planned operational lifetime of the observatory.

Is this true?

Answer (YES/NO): NO